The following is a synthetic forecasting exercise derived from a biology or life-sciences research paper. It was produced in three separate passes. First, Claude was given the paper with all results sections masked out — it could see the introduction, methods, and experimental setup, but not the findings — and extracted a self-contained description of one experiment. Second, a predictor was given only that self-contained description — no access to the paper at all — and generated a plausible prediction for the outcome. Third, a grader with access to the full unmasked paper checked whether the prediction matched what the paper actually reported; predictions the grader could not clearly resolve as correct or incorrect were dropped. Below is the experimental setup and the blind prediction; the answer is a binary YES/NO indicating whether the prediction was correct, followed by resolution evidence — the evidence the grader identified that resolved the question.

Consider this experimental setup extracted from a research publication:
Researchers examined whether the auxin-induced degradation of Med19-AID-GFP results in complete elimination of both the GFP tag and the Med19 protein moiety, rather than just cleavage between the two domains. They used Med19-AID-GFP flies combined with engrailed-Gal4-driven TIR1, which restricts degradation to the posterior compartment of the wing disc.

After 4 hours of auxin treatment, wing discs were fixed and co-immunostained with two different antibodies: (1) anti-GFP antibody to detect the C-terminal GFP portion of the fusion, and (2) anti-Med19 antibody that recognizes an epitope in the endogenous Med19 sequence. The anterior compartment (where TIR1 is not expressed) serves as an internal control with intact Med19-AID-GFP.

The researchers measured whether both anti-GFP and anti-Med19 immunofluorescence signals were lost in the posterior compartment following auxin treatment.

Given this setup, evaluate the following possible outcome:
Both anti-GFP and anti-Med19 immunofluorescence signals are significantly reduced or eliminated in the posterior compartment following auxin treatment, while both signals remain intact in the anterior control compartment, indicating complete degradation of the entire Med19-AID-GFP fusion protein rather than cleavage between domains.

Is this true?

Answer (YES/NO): YES